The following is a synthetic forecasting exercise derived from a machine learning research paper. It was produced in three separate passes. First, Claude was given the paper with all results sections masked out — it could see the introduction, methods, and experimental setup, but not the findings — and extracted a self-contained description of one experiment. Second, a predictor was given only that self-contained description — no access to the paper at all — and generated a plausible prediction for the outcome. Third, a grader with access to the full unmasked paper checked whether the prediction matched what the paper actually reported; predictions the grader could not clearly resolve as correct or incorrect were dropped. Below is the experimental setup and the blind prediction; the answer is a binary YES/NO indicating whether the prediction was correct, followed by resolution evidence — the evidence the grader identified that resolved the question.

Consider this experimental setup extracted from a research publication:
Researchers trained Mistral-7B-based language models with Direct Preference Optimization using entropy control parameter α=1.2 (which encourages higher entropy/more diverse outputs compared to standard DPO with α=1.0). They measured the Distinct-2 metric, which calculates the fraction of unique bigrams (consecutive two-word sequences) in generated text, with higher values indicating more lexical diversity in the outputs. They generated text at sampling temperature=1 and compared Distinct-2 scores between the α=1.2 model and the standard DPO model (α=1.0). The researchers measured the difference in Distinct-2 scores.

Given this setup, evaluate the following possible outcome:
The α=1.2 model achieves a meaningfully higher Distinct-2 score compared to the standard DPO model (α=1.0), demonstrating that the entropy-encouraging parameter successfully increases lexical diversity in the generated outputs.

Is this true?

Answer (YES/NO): YES